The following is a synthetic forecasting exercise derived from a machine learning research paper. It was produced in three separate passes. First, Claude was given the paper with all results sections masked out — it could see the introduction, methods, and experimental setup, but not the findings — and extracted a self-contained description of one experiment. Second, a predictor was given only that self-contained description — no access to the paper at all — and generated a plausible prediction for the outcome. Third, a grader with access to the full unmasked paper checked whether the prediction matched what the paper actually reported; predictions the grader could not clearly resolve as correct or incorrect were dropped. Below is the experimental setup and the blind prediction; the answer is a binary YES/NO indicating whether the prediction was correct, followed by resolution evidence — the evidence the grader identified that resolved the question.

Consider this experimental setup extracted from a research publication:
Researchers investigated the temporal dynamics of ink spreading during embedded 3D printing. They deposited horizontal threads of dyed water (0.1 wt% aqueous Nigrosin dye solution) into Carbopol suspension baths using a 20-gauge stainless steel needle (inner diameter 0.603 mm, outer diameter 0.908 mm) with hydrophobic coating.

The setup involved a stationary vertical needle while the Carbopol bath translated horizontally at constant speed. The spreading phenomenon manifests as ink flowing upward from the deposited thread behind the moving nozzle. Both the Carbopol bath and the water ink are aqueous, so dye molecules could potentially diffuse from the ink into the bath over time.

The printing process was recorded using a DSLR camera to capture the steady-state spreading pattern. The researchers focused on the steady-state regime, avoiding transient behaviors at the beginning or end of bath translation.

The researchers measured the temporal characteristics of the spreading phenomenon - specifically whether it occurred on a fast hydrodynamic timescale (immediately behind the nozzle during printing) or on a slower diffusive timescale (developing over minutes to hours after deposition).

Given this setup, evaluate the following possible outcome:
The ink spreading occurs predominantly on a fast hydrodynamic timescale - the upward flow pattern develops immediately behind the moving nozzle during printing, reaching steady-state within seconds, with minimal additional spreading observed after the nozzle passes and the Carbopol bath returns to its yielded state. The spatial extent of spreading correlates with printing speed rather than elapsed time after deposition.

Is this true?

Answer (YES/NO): YES